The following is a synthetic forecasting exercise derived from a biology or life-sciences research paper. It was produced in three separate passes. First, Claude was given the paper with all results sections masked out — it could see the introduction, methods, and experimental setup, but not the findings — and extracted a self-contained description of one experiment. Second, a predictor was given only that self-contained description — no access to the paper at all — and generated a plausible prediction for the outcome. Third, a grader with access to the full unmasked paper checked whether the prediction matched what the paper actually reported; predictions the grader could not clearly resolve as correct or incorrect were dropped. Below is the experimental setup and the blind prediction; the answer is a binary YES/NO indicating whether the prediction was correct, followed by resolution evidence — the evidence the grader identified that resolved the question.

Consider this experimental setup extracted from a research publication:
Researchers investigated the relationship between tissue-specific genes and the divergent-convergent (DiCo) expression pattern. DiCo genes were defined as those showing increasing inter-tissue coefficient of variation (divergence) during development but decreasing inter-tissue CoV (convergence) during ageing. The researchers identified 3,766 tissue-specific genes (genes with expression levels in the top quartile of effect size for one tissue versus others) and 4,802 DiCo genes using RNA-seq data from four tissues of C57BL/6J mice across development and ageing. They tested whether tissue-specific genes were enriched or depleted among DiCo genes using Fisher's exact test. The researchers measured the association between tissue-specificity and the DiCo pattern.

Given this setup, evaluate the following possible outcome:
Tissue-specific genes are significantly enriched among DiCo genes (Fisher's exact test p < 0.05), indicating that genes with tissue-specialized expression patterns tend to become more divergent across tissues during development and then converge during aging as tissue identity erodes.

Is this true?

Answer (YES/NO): YES